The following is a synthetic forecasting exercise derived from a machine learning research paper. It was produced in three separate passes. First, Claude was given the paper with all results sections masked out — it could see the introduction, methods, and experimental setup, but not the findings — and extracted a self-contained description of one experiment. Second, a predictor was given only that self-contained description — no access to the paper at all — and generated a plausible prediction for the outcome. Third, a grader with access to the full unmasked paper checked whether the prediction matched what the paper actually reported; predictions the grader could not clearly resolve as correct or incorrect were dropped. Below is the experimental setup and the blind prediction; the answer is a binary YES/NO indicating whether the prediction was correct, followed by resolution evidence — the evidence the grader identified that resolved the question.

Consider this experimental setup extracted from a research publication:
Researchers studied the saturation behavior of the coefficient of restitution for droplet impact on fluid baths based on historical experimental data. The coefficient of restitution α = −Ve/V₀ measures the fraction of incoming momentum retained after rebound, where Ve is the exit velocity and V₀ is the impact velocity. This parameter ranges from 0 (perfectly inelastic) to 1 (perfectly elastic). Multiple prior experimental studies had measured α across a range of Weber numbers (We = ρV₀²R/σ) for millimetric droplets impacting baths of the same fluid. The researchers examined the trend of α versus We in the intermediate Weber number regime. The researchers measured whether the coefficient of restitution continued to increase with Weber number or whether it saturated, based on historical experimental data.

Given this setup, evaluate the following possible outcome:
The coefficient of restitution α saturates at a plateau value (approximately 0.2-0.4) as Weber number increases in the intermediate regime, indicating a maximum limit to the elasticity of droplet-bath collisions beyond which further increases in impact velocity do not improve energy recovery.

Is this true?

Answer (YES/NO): YES